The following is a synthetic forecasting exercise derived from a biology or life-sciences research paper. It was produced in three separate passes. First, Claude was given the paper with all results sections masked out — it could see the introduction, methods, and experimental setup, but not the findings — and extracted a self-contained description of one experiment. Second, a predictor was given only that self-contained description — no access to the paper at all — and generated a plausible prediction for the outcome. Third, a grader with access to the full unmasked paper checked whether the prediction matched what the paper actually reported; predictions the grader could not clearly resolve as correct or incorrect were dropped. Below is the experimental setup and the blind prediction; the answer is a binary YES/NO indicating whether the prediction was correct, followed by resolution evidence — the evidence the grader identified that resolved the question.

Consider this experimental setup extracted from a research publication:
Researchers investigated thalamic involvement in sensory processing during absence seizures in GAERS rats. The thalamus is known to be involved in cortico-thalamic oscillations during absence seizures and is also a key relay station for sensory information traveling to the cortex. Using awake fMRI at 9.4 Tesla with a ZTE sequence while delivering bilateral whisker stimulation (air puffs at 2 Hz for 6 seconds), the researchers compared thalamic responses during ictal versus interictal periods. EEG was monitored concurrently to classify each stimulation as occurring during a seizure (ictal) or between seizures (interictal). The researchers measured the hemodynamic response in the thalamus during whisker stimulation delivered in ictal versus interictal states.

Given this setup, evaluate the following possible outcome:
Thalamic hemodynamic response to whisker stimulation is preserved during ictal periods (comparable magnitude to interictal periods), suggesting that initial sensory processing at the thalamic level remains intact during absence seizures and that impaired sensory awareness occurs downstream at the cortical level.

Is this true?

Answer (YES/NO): NO